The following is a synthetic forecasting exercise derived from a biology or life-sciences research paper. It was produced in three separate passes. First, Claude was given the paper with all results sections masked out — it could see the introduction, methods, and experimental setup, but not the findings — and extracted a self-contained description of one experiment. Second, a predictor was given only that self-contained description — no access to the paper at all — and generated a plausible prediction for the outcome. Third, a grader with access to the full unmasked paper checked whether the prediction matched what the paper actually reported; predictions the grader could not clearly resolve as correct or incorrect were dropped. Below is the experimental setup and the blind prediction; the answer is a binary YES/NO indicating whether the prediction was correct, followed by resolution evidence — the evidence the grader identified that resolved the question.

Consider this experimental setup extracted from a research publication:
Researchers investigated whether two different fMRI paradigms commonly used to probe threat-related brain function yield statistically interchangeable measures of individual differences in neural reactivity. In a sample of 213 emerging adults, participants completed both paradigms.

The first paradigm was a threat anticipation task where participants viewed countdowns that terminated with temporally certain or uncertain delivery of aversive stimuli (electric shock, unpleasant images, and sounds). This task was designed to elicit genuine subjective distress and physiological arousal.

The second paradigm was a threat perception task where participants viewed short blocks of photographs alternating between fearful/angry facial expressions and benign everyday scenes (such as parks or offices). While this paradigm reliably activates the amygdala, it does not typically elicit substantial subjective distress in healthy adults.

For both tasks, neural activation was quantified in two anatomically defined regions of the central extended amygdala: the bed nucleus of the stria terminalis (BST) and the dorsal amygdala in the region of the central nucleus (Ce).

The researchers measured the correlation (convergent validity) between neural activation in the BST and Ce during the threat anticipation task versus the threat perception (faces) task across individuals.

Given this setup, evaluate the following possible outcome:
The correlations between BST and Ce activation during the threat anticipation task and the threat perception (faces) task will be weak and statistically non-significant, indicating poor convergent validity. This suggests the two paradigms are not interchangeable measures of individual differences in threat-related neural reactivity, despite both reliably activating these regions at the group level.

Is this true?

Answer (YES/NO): YES